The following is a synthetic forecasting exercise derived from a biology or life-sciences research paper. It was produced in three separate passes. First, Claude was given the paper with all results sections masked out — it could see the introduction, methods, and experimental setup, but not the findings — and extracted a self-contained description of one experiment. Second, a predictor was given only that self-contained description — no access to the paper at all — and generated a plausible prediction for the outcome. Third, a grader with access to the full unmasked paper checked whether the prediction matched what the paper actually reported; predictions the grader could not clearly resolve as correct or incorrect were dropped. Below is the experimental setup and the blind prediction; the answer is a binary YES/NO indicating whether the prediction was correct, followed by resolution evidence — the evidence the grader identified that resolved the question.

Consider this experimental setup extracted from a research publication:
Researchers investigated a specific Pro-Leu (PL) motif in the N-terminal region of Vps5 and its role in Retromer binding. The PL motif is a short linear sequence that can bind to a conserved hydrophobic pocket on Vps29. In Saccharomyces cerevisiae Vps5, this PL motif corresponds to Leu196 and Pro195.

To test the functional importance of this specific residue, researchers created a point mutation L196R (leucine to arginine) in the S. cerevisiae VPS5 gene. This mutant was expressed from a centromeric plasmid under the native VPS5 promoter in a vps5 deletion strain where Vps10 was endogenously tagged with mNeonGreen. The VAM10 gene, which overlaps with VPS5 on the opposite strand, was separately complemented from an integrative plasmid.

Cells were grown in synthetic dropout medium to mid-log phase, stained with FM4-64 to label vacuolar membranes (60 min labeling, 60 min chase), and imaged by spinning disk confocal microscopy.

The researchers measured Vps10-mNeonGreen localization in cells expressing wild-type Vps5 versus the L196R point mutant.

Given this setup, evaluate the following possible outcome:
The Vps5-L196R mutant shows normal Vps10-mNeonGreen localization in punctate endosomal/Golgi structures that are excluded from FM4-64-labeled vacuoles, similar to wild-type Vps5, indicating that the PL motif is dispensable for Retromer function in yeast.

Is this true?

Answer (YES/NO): NO